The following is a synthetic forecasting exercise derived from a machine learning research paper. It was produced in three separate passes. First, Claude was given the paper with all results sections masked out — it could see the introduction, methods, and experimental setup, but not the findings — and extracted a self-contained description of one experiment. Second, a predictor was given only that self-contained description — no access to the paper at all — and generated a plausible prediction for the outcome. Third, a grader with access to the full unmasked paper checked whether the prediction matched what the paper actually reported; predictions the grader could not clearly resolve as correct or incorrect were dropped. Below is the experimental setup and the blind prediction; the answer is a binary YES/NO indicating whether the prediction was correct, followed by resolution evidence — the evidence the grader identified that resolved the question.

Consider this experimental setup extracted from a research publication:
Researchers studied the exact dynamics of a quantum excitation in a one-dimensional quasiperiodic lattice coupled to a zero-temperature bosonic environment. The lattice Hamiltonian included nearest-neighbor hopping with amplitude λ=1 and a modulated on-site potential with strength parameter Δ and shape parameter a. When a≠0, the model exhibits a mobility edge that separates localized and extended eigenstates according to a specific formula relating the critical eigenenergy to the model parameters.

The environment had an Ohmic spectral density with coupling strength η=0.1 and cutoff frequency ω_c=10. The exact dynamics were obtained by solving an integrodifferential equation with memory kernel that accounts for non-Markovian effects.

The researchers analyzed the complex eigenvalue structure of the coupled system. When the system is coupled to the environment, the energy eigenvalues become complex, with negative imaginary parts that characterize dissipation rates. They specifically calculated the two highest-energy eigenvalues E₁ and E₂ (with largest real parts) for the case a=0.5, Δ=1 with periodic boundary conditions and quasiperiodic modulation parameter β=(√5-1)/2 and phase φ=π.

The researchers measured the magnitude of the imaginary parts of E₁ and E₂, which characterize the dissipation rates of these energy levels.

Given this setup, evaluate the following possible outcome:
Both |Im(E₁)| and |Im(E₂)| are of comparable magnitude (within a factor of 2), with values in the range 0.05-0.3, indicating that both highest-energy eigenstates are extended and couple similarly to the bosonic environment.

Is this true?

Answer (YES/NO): NO